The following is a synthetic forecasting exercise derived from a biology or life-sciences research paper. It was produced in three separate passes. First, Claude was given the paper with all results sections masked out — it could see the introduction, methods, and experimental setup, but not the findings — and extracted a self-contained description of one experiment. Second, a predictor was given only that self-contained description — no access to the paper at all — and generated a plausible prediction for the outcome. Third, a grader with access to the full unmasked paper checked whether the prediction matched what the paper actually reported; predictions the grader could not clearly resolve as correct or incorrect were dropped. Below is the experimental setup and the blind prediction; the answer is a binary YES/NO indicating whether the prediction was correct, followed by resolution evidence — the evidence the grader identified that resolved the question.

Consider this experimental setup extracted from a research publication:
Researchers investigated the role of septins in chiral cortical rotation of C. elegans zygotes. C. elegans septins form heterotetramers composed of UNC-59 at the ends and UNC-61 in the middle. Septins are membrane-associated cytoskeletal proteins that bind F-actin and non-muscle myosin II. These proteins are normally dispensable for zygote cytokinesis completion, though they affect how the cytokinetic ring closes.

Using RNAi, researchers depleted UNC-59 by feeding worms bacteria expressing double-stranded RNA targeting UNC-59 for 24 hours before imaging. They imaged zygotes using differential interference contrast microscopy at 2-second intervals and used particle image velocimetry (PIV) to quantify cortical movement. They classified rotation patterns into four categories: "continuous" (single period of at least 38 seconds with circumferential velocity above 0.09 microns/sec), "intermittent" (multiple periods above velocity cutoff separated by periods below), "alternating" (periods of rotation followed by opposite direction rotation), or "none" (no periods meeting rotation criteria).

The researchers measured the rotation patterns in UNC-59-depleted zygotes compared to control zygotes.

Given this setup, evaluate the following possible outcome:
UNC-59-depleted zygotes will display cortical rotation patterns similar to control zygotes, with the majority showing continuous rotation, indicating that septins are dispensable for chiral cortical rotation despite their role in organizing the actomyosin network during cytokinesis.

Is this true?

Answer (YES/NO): NO